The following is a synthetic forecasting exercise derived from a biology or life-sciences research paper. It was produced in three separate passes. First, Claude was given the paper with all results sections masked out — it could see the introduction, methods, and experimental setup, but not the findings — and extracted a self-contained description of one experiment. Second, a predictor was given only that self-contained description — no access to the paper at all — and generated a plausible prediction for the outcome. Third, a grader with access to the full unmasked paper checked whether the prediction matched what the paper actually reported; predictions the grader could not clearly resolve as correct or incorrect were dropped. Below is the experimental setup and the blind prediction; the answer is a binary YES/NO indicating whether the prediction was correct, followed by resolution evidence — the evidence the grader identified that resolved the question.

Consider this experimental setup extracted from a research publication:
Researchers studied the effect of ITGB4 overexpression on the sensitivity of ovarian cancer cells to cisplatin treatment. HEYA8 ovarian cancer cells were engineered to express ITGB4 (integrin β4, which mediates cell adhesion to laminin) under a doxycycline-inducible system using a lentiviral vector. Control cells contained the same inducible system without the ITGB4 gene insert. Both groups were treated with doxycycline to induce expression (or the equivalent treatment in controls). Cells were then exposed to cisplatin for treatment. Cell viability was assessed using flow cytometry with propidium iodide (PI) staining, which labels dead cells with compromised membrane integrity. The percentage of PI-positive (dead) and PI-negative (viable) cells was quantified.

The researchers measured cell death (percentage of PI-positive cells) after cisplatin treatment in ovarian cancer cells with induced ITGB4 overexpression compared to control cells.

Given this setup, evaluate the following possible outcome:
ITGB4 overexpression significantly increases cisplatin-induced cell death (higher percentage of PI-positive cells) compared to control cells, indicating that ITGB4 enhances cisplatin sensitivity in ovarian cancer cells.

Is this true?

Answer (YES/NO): NO